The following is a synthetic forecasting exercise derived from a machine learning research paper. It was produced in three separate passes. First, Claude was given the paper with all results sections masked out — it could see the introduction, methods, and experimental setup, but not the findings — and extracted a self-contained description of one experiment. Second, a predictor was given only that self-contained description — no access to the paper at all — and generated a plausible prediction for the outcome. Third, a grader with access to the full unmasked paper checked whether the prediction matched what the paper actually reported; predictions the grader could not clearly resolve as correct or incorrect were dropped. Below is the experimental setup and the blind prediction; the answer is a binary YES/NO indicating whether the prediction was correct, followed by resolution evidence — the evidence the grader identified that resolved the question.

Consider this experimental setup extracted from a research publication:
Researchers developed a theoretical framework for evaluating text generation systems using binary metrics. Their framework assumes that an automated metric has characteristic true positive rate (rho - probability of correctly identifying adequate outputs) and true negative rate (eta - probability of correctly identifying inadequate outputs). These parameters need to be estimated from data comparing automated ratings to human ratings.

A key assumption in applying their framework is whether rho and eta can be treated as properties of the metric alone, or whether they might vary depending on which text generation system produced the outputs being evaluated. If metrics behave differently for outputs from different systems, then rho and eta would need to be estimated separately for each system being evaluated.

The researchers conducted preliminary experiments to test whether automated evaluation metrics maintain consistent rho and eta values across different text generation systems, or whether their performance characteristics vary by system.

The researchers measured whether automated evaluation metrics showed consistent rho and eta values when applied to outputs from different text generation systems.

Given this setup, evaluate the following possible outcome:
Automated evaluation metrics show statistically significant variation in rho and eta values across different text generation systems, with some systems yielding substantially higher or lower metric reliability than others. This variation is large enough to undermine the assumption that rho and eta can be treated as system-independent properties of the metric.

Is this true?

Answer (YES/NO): YES